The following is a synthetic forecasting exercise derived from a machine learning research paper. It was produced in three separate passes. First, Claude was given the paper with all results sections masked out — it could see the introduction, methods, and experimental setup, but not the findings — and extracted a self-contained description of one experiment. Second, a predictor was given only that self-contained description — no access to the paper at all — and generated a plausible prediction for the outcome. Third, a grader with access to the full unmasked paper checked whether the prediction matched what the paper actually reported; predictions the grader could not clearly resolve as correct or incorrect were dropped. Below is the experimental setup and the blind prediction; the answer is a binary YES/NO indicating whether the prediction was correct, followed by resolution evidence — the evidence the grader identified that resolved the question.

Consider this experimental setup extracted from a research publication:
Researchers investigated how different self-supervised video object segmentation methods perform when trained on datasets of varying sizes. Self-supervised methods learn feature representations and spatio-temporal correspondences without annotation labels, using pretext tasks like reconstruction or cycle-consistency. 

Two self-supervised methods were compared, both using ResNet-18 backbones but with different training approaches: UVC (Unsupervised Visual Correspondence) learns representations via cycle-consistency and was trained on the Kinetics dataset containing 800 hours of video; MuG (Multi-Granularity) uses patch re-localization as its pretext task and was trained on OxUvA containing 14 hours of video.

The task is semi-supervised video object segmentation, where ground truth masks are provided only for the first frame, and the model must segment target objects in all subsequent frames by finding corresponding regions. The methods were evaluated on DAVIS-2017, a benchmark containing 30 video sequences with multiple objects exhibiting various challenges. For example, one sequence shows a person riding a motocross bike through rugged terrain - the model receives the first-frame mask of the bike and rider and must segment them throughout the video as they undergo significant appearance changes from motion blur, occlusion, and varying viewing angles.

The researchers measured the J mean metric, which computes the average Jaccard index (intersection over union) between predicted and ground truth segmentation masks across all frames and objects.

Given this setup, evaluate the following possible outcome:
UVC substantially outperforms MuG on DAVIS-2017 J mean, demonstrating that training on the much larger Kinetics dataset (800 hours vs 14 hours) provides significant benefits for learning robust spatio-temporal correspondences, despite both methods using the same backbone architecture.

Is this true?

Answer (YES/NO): NO